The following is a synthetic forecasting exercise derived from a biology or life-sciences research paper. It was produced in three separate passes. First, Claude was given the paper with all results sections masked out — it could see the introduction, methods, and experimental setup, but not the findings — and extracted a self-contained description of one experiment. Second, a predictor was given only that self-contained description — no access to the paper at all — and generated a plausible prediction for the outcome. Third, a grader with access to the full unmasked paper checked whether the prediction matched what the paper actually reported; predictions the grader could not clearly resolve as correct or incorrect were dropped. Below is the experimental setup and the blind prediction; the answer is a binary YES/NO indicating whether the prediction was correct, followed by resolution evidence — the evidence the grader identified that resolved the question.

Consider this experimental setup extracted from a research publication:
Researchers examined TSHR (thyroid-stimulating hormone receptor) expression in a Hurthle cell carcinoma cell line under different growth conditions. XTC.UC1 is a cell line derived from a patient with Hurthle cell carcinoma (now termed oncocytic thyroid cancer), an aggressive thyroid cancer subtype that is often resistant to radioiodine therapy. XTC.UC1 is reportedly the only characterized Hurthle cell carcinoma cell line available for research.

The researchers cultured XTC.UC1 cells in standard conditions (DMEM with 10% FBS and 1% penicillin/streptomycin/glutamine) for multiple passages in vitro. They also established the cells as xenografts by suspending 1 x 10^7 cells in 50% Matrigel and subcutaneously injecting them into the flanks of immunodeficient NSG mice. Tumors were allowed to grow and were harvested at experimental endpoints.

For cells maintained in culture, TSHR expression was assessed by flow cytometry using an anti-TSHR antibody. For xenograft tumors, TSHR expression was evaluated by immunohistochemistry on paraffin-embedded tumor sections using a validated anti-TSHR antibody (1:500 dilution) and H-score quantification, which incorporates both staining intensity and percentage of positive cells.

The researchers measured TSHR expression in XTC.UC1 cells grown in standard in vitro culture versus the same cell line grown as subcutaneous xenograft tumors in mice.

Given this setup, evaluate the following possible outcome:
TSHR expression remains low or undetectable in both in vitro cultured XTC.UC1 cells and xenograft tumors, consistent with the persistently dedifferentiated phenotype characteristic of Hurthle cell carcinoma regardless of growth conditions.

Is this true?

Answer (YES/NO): NO